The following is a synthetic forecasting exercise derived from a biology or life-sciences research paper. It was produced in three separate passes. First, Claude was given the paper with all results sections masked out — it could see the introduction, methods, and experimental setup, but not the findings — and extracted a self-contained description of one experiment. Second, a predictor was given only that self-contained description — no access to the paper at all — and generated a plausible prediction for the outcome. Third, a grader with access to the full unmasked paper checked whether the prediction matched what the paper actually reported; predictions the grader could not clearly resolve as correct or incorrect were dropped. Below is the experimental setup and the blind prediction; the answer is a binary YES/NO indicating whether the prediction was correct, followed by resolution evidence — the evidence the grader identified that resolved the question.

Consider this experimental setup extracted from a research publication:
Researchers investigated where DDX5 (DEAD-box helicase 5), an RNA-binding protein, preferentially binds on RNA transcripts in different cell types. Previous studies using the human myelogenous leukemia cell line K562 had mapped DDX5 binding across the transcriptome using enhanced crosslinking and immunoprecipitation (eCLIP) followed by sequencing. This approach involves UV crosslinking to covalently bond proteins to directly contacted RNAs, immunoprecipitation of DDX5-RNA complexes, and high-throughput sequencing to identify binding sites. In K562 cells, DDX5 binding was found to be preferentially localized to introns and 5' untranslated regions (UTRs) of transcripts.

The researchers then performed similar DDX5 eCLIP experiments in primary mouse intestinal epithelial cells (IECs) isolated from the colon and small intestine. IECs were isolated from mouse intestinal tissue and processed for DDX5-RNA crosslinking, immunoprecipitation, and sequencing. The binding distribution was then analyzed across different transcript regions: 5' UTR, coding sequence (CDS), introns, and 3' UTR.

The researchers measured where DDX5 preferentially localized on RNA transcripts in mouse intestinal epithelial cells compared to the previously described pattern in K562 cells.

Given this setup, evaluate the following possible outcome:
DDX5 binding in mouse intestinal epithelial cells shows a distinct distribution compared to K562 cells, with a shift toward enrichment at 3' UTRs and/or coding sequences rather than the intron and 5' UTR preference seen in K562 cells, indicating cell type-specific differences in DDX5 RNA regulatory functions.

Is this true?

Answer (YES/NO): YES